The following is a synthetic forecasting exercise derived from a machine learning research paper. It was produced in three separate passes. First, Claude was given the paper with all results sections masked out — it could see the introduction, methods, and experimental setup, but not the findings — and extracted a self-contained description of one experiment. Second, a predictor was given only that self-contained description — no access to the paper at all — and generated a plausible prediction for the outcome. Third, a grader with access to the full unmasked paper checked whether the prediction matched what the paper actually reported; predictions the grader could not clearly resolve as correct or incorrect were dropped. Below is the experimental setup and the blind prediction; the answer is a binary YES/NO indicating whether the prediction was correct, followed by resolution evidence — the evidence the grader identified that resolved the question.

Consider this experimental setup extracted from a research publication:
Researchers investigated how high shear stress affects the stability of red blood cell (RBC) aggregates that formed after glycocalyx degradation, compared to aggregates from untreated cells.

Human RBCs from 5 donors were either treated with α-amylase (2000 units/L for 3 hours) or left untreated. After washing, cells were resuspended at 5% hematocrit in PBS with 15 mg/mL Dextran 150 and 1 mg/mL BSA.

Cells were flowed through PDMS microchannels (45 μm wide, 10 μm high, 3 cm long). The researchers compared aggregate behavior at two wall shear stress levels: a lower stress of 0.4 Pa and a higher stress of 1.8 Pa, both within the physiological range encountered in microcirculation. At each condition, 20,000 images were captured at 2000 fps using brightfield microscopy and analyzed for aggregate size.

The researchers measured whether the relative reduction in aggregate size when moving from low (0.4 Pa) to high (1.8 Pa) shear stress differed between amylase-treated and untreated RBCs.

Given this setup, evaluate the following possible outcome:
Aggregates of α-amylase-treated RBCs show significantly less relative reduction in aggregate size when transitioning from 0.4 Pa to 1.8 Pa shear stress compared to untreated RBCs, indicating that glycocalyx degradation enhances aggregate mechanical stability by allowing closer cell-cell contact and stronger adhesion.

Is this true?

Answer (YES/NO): YES